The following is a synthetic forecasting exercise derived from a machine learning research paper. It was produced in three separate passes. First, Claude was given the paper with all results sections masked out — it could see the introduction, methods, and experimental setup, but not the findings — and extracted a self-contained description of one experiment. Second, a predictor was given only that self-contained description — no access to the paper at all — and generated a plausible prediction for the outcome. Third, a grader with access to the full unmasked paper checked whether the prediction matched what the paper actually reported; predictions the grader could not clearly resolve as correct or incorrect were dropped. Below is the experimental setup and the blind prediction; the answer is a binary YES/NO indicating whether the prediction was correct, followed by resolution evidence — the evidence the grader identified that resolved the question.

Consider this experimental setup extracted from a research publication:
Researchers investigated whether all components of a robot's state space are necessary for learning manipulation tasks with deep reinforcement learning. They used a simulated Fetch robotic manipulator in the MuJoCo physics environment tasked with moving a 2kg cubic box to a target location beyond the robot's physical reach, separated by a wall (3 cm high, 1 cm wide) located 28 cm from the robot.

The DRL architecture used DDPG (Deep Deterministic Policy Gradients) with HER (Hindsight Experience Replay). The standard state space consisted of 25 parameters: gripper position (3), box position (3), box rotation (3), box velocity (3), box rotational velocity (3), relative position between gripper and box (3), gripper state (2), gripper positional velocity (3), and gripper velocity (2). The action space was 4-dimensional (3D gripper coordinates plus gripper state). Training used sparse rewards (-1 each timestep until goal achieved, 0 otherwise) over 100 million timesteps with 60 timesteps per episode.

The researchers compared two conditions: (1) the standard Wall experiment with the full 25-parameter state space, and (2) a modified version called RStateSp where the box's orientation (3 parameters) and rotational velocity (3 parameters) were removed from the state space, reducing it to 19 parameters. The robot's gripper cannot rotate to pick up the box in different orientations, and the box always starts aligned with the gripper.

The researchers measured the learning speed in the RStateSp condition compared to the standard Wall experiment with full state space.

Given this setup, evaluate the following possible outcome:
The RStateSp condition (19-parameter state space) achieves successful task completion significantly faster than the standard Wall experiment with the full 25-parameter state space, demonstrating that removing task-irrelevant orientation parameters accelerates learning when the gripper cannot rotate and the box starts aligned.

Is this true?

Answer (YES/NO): NO